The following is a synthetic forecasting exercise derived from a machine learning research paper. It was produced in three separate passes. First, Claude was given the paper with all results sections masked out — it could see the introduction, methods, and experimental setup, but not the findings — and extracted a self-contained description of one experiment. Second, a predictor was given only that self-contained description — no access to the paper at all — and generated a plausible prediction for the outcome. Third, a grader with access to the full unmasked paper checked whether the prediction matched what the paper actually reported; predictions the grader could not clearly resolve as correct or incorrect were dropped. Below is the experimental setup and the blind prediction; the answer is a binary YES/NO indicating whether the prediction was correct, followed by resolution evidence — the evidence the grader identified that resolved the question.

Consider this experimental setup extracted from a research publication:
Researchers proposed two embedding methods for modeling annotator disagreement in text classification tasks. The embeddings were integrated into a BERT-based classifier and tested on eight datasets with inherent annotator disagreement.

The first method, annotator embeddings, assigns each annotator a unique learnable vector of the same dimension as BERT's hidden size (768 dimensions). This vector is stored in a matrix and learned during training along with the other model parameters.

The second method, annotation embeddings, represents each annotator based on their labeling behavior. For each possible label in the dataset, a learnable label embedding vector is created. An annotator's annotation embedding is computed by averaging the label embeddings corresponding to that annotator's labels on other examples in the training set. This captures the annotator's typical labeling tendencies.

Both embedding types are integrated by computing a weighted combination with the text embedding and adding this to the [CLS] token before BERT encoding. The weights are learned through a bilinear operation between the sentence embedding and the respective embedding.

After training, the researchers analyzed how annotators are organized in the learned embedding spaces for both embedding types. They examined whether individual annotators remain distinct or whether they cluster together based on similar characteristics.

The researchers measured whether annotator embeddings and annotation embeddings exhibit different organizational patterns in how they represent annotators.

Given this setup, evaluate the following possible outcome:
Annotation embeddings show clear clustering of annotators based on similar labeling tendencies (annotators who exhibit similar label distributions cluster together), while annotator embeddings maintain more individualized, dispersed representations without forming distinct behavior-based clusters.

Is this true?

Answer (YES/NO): YES